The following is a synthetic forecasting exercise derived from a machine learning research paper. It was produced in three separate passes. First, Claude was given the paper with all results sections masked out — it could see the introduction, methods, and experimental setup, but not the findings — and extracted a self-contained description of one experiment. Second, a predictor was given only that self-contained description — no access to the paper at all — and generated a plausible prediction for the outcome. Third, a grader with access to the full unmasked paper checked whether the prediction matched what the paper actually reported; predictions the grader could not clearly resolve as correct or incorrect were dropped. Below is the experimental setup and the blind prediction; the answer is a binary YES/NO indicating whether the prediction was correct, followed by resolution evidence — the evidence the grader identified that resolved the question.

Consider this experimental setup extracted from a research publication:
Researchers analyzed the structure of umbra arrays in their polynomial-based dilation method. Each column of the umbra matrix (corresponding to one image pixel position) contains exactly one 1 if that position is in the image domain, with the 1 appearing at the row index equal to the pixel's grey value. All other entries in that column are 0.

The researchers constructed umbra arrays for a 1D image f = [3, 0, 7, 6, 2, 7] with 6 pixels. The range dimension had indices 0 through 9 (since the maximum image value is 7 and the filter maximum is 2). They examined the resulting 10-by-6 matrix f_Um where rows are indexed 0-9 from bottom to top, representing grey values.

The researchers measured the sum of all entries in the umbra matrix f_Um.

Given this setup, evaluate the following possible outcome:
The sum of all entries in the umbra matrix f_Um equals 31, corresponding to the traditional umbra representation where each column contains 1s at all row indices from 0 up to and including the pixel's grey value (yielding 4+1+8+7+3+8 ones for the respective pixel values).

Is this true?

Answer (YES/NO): NO